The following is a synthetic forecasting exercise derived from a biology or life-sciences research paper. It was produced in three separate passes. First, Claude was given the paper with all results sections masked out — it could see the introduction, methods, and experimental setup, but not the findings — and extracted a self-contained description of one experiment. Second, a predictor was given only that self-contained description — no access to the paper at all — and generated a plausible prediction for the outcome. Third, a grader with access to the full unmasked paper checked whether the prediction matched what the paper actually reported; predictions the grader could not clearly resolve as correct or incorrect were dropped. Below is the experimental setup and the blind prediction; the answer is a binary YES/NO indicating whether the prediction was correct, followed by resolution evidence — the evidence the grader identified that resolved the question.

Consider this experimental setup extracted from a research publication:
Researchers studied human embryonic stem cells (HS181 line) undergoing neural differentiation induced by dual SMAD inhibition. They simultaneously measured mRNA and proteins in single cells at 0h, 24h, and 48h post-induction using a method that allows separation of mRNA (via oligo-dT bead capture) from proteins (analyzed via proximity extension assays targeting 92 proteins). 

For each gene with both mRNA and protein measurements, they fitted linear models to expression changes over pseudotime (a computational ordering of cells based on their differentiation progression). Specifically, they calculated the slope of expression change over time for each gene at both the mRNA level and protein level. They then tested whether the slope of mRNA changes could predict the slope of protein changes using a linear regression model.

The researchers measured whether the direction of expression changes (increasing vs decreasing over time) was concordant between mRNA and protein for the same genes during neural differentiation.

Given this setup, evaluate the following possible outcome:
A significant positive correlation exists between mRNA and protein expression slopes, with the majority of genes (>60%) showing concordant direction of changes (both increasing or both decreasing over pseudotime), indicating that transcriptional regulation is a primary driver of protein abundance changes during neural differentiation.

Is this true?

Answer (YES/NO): NO